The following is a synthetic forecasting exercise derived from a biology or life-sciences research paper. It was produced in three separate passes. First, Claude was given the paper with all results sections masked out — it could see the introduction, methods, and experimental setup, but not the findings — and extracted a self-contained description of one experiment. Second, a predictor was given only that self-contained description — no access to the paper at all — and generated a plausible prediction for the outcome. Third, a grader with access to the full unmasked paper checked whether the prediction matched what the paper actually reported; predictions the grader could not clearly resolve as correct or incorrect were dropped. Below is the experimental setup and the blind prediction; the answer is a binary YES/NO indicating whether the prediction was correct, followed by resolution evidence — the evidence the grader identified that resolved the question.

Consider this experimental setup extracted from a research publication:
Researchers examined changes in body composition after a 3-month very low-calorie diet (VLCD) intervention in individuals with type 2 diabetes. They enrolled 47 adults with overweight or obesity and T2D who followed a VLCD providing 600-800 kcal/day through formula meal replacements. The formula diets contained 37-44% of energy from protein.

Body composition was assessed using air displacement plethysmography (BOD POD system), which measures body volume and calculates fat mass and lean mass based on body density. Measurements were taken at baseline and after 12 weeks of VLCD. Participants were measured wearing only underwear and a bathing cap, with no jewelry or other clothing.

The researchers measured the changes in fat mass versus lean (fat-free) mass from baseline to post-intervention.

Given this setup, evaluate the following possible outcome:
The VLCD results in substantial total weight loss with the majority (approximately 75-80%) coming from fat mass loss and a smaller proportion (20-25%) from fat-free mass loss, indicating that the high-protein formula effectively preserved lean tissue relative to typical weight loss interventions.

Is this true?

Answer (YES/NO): NO